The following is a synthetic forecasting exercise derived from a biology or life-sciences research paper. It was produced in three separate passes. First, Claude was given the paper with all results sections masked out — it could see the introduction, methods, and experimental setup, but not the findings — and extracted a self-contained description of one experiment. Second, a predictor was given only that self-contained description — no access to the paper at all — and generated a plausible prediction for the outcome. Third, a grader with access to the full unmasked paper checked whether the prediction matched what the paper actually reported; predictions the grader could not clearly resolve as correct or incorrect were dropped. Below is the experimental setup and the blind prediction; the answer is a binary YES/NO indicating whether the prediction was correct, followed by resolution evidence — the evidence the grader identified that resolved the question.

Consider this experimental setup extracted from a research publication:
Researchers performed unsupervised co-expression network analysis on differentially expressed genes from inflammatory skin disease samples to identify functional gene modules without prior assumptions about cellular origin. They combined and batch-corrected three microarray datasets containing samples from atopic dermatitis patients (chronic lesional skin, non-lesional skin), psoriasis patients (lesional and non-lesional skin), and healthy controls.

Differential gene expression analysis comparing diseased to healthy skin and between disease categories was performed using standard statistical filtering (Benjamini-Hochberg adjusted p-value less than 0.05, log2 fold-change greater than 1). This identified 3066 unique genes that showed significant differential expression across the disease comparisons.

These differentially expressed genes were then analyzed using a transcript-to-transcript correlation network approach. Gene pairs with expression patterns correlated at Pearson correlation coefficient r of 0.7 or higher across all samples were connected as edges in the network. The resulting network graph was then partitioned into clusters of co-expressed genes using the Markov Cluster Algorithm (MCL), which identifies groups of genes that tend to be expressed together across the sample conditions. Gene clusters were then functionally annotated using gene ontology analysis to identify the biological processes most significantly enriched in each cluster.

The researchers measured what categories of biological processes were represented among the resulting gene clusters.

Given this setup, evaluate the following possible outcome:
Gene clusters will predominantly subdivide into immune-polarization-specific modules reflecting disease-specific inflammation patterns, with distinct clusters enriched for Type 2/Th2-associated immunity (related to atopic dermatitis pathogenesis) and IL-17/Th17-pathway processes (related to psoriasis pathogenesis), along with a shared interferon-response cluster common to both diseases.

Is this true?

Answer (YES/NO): NO